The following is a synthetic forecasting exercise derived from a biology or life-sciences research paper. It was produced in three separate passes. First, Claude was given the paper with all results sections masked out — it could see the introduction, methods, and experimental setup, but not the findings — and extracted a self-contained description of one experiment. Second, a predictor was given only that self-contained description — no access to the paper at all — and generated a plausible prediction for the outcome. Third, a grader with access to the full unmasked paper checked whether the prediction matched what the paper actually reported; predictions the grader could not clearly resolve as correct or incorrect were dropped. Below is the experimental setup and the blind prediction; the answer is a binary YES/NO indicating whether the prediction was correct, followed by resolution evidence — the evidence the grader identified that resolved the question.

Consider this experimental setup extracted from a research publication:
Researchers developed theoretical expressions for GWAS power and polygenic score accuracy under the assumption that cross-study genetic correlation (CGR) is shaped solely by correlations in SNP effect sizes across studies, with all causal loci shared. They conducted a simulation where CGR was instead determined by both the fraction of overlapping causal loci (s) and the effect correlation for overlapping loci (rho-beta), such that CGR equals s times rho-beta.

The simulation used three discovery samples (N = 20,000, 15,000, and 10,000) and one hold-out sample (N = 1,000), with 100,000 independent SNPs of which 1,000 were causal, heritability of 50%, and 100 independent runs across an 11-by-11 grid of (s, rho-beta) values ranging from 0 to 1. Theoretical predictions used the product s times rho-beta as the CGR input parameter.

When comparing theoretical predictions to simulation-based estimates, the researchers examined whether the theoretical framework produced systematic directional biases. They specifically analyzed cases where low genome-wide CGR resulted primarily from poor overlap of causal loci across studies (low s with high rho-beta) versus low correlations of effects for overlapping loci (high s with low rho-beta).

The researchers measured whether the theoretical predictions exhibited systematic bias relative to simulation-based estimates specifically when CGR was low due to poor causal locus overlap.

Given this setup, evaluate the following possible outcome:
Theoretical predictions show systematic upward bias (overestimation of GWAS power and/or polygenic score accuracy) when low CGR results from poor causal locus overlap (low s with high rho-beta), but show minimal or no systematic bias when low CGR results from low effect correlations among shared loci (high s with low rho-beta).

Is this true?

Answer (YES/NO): NO